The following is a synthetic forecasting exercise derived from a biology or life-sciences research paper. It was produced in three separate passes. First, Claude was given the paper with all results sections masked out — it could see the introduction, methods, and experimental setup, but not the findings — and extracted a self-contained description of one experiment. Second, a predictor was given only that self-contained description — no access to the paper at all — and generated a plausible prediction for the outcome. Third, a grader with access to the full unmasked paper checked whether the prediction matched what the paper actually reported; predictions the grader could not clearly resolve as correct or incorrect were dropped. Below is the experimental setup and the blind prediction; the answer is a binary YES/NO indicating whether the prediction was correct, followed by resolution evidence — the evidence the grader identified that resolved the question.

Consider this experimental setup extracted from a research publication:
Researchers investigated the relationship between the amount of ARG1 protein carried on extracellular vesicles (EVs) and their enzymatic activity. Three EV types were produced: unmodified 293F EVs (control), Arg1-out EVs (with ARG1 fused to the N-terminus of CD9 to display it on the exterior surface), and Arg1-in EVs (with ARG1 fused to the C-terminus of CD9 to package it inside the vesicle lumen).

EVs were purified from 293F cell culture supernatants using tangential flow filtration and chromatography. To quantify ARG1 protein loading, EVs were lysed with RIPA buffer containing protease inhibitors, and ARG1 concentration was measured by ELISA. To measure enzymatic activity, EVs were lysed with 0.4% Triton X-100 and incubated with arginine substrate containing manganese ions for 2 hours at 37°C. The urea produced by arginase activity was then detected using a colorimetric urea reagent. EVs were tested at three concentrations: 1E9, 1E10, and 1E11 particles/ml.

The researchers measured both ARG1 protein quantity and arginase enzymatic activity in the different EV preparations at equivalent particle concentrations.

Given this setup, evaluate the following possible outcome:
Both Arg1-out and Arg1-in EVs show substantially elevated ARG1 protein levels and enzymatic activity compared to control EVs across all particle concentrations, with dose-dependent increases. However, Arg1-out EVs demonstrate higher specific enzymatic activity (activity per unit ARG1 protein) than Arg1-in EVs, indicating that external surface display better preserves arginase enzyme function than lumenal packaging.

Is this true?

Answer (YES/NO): NO